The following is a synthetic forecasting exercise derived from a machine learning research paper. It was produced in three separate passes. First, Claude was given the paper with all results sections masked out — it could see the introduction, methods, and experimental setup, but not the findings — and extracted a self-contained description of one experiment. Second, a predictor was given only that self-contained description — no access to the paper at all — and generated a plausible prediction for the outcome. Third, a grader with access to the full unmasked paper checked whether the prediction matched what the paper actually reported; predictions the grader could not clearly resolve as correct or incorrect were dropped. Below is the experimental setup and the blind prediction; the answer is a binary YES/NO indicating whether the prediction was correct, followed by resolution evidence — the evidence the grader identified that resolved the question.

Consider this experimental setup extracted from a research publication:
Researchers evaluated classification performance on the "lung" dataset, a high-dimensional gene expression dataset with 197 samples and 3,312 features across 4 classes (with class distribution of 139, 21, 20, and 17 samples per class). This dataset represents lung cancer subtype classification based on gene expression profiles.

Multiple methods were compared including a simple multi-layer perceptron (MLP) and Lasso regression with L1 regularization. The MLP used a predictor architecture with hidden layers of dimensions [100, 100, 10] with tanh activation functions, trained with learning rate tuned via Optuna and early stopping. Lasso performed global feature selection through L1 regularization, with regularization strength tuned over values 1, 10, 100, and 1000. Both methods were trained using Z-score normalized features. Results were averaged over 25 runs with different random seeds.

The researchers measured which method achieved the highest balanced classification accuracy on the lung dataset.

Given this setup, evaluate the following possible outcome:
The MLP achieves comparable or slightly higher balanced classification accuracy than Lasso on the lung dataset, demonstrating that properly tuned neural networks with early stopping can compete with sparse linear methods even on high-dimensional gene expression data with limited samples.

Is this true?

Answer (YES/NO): YES